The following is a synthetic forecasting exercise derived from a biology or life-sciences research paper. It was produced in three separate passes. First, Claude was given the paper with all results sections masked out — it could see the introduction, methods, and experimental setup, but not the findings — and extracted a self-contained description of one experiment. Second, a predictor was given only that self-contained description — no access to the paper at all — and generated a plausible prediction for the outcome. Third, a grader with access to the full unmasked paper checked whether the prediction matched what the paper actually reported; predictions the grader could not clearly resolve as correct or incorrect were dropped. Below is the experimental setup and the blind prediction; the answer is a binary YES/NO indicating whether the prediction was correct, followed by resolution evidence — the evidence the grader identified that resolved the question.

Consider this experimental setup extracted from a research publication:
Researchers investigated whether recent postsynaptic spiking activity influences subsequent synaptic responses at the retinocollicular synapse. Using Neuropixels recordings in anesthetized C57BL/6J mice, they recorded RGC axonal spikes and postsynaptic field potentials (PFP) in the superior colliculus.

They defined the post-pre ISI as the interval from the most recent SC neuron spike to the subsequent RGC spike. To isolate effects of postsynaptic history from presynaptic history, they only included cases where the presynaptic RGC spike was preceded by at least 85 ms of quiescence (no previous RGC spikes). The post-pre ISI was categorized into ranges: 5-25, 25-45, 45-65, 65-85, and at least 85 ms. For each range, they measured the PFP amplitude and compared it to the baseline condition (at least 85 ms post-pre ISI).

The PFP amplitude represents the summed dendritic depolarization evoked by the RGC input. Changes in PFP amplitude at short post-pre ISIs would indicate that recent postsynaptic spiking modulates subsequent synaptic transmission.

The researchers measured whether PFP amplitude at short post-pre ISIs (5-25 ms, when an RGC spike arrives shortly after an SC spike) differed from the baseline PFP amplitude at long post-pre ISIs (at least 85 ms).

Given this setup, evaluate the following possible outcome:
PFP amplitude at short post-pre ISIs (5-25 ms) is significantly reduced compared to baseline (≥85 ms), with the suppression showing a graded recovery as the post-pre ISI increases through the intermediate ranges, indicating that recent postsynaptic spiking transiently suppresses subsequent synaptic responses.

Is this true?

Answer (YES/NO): NO